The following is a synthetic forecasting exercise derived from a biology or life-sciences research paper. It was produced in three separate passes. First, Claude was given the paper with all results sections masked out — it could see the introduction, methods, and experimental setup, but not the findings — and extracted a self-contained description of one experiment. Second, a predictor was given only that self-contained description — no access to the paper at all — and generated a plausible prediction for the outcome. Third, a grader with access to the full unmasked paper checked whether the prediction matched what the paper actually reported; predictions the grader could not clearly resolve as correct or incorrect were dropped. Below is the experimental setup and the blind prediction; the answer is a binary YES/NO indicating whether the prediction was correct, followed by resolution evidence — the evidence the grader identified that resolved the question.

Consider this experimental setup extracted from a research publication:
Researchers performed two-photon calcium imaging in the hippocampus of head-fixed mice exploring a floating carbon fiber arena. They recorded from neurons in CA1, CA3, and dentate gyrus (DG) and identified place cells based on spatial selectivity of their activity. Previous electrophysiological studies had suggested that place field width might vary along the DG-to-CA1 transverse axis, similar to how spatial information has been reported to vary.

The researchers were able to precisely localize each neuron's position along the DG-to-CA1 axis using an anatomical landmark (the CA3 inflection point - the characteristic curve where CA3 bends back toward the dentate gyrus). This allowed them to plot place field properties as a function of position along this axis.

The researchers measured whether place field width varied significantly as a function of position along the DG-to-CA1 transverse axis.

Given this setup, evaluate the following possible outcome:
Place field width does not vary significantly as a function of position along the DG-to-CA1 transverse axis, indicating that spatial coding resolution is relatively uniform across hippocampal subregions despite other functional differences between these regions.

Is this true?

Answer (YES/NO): YES